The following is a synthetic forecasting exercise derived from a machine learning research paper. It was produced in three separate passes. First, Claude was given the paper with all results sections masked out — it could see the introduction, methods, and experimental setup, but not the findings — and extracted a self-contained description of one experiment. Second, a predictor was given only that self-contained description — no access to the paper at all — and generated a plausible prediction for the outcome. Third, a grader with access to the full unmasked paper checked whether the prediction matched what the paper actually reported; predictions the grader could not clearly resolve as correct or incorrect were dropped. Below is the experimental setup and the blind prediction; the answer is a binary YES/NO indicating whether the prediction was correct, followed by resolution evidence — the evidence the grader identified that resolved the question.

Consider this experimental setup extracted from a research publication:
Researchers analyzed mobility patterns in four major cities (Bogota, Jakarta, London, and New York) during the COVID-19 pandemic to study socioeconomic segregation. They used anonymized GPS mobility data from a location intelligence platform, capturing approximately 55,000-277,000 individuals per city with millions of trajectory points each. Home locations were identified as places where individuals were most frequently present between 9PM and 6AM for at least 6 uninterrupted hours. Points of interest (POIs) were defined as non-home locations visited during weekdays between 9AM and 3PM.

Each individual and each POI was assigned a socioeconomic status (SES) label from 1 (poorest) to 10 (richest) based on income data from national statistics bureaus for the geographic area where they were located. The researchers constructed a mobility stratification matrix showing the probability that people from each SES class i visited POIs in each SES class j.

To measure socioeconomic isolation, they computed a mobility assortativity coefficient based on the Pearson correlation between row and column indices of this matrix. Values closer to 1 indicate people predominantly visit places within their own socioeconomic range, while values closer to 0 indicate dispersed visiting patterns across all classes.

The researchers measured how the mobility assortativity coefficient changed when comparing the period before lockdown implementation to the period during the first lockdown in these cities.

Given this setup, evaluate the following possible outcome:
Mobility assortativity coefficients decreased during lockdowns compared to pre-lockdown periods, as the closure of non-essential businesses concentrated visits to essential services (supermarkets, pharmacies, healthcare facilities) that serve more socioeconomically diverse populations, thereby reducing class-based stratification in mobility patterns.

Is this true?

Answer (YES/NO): NO